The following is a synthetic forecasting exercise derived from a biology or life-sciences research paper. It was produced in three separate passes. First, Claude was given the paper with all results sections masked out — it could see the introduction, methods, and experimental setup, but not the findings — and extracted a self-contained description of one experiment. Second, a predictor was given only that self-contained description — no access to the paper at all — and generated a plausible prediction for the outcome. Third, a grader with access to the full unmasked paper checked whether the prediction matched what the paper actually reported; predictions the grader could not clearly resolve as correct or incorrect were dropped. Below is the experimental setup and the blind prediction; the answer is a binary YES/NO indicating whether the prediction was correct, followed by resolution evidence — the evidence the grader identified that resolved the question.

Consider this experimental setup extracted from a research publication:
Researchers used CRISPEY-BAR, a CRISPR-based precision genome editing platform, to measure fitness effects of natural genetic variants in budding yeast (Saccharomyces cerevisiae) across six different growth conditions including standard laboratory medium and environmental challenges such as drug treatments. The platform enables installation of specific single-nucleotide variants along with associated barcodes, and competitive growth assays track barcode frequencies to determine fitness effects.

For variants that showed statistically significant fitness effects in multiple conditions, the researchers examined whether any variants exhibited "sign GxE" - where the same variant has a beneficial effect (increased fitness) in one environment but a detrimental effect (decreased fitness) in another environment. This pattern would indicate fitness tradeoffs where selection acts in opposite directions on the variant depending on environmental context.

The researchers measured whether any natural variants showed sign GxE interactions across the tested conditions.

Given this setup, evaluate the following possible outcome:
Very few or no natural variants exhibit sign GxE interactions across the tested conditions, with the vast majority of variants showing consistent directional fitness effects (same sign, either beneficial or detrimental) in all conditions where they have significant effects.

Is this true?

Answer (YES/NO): NO